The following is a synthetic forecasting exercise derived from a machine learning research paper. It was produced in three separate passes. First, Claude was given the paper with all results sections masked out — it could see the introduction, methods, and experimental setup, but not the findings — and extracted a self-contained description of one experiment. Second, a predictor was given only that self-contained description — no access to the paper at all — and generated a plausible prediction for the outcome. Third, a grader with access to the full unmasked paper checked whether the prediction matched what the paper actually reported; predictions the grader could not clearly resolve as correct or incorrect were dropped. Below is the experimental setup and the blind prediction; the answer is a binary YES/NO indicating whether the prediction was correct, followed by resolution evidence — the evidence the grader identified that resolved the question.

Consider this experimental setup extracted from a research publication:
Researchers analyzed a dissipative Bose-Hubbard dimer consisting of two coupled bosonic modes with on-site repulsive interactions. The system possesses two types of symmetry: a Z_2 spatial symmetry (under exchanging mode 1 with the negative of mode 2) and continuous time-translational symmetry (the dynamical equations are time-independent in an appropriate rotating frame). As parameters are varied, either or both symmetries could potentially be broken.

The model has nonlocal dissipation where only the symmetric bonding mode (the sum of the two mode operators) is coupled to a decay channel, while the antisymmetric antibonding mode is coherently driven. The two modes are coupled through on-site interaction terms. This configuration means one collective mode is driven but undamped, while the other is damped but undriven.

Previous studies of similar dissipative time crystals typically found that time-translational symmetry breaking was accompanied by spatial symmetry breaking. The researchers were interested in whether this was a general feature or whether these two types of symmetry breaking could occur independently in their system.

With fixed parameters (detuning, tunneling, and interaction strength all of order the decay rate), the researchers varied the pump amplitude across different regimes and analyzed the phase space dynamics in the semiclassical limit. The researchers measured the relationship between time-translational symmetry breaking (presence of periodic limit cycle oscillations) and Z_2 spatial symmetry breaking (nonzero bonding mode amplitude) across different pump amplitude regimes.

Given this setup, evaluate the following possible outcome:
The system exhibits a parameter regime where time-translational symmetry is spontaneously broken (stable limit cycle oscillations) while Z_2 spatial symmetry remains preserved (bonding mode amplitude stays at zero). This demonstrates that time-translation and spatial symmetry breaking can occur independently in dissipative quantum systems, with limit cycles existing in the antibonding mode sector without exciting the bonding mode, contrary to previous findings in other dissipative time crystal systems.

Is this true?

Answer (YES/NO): YES